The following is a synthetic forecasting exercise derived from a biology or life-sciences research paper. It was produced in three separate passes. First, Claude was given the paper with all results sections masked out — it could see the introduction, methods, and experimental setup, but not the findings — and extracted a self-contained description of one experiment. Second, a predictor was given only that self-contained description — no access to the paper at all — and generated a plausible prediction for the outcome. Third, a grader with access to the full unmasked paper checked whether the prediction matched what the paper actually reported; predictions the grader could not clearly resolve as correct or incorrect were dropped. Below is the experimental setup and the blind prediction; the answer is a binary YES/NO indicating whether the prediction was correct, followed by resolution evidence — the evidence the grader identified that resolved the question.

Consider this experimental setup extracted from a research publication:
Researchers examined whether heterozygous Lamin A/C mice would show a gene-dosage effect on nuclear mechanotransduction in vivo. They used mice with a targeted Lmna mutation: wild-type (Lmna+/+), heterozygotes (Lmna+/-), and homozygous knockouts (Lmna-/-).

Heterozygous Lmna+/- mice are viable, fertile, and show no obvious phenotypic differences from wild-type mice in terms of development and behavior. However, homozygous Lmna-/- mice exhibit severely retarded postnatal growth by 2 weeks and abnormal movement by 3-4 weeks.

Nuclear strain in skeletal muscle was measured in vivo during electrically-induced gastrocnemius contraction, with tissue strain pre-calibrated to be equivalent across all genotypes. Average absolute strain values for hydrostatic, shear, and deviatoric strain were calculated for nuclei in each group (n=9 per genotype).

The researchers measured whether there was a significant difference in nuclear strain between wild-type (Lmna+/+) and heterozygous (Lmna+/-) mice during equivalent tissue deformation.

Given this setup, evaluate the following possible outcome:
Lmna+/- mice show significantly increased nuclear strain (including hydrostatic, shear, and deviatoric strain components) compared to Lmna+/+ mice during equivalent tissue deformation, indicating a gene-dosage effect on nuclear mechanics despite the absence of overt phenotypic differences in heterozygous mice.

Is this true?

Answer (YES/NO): NO